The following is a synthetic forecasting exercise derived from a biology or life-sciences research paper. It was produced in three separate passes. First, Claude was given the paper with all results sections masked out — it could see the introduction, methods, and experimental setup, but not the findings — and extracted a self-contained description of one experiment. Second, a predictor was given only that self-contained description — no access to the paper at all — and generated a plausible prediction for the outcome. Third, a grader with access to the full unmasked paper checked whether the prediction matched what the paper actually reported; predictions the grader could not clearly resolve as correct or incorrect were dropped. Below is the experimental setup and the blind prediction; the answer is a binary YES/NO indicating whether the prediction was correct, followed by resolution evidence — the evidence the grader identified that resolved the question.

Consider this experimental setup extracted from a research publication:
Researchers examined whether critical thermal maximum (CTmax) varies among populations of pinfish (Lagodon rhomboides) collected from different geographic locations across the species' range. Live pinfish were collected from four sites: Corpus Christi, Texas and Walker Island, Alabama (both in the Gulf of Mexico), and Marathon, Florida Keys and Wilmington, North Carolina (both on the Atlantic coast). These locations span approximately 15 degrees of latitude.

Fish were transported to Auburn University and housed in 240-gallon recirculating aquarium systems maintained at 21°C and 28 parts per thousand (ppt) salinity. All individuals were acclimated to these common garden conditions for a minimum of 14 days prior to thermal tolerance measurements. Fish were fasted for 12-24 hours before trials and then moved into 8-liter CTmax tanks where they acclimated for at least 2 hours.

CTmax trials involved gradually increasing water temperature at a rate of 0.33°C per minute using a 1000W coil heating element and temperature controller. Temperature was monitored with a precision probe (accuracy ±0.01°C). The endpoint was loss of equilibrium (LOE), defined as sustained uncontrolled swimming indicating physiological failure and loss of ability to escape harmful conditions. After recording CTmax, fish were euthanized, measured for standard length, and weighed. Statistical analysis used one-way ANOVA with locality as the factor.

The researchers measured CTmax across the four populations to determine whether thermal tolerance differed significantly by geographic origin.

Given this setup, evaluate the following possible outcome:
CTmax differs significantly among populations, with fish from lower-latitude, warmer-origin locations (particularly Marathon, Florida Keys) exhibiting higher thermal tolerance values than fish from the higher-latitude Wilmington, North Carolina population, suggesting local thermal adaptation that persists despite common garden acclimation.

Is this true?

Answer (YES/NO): NO